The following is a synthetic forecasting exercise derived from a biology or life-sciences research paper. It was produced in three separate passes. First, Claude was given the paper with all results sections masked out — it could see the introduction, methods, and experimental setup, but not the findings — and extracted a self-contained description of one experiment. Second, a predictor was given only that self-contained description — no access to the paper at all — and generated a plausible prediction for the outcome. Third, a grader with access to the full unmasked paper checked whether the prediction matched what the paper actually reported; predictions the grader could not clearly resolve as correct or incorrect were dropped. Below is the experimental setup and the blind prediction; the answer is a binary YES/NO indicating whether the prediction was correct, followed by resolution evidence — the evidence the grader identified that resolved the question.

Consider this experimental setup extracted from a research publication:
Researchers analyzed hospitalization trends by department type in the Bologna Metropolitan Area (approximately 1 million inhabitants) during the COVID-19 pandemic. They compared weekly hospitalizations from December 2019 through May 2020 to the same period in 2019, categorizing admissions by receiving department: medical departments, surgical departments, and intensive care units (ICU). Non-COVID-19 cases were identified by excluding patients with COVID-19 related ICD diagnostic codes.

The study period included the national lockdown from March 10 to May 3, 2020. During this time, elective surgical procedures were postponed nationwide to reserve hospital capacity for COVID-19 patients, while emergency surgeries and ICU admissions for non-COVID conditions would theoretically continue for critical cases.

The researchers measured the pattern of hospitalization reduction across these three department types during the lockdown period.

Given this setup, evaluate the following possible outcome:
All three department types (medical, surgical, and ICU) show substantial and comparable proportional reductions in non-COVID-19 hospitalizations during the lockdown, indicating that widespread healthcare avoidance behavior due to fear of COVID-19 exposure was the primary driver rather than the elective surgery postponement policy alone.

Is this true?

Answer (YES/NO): YES